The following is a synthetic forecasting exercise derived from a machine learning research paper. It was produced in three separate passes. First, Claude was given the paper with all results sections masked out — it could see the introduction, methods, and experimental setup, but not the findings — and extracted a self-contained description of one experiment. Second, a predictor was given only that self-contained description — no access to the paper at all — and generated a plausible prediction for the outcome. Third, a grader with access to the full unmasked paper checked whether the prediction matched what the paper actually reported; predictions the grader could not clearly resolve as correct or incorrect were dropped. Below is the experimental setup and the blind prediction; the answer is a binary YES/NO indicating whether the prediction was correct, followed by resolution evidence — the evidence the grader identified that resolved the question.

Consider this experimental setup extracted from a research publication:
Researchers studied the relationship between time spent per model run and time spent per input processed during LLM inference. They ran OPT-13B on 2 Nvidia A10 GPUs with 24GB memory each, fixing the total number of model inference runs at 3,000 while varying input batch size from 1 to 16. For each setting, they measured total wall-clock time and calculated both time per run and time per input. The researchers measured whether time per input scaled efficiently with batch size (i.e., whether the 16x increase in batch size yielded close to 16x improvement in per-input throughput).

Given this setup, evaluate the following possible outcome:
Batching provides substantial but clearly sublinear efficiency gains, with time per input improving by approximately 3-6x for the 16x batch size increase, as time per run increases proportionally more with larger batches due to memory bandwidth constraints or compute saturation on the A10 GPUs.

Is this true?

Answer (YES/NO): NO